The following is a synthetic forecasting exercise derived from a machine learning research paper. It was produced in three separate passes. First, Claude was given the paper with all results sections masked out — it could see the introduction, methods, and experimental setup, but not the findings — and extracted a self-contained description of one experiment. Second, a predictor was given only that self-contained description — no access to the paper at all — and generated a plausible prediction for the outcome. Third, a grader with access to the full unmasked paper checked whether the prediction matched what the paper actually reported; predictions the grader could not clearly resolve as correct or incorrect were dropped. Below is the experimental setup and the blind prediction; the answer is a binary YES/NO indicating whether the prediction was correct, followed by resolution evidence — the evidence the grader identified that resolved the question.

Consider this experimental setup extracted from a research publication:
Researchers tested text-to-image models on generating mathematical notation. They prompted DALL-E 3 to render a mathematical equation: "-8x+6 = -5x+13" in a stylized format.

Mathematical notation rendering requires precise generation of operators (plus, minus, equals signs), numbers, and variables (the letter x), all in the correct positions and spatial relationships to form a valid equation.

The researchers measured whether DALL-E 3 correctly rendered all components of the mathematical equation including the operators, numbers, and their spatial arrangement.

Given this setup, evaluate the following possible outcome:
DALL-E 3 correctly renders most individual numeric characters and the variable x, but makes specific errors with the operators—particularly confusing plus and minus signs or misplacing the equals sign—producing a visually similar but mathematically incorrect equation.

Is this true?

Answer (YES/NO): YES